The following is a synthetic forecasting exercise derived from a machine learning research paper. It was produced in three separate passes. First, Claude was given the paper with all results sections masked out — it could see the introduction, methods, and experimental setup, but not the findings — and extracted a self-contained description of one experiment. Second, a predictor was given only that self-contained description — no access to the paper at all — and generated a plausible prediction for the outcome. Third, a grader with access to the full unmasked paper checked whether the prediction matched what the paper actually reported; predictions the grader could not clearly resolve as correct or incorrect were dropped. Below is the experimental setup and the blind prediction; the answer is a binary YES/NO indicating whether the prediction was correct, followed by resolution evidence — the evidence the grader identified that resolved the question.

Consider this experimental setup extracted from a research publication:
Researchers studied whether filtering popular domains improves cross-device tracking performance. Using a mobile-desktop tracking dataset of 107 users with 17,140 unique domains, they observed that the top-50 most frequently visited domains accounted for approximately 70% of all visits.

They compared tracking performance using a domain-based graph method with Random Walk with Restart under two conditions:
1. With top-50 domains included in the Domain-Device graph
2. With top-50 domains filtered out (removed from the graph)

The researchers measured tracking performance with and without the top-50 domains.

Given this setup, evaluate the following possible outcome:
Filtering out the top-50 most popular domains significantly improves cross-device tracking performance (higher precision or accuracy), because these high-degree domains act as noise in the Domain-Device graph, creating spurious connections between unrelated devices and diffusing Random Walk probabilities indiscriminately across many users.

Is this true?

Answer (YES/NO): YES